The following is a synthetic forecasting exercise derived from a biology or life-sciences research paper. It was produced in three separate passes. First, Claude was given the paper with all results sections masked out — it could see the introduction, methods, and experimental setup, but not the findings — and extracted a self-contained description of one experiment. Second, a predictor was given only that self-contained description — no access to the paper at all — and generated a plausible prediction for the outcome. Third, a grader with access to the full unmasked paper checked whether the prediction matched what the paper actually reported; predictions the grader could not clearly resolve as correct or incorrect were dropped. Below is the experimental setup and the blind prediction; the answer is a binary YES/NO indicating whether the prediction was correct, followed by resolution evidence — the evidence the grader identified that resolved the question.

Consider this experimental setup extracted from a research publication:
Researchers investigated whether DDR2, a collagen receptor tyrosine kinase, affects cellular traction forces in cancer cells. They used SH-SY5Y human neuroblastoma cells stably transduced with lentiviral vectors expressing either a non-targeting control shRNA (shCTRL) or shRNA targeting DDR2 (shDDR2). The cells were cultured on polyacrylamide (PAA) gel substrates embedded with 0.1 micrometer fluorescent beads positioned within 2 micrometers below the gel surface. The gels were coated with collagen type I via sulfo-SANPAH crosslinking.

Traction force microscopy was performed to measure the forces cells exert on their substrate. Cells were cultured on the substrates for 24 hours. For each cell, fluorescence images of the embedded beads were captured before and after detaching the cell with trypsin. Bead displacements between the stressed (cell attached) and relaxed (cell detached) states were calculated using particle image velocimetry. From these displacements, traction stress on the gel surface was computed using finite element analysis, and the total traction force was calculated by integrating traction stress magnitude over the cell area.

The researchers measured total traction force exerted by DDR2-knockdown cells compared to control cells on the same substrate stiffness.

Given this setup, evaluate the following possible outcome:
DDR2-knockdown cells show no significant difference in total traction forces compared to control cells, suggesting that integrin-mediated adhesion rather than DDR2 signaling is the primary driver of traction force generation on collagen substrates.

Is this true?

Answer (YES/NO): NO